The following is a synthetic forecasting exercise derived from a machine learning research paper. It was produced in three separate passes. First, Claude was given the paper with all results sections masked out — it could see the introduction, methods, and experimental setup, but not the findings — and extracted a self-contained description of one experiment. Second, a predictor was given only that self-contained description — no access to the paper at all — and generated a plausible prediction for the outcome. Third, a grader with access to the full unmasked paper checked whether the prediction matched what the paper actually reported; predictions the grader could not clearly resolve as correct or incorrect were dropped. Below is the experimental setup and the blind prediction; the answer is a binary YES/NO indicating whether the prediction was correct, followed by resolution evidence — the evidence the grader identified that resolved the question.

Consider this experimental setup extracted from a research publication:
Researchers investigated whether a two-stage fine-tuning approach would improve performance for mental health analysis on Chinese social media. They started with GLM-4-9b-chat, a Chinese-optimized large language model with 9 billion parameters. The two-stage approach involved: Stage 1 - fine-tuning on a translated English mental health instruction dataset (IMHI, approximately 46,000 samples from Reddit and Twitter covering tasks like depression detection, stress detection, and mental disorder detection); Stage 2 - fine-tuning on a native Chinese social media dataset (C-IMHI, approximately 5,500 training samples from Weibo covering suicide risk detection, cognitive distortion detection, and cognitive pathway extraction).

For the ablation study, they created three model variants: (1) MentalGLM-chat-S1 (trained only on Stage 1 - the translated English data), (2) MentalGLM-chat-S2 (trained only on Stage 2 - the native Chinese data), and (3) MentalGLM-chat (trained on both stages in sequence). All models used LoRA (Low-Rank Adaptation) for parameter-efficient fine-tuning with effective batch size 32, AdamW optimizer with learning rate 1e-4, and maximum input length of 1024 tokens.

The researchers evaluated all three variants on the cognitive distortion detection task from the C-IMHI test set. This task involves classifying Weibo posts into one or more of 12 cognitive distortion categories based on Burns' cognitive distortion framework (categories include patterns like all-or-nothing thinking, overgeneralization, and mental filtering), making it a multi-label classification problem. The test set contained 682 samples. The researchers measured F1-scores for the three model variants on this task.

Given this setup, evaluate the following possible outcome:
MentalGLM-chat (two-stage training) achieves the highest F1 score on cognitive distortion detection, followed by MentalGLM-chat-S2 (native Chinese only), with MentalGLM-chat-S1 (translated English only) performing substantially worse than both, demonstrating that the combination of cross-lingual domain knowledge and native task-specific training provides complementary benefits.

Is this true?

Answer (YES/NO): YES